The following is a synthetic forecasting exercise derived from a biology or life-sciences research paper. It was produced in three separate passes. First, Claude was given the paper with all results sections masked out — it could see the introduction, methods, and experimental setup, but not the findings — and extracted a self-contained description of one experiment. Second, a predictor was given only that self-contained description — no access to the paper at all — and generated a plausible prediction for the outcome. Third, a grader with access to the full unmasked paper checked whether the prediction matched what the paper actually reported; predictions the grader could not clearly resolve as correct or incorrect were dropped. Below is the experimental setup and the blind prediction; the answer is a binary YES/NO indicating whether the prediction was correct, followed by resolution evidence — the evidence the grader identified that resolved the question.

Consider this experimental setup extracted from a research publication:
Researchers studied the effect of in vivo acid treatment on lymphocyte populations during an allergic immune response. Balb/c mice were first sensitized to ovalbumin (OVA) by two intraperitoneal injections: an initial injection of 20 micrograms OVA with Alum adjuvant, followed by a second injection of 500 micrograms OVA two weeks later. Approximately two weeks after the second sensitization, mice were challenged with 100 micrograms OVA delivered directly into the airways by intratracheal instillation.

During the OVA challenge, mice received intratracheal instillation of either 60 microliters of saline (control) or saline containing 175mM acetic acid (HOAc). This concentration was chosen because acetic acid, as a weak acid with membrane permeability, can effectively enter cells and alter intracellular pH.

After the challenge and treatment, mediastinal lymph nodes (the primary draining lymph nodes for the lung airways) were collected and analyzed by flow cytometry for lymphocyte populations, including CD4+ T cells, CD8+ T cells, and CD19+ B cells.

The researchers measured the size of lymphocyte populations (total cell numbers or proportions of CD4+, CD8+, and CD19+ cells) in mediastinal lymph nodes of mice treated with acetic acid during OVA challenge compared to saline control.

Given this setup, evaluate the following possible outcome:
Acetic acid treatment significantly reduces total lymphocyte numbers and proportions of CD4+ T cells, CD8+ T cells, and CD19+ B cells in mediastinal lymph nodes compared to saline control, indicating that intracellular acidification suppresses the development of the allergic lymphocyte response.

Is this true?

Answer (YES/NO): NO